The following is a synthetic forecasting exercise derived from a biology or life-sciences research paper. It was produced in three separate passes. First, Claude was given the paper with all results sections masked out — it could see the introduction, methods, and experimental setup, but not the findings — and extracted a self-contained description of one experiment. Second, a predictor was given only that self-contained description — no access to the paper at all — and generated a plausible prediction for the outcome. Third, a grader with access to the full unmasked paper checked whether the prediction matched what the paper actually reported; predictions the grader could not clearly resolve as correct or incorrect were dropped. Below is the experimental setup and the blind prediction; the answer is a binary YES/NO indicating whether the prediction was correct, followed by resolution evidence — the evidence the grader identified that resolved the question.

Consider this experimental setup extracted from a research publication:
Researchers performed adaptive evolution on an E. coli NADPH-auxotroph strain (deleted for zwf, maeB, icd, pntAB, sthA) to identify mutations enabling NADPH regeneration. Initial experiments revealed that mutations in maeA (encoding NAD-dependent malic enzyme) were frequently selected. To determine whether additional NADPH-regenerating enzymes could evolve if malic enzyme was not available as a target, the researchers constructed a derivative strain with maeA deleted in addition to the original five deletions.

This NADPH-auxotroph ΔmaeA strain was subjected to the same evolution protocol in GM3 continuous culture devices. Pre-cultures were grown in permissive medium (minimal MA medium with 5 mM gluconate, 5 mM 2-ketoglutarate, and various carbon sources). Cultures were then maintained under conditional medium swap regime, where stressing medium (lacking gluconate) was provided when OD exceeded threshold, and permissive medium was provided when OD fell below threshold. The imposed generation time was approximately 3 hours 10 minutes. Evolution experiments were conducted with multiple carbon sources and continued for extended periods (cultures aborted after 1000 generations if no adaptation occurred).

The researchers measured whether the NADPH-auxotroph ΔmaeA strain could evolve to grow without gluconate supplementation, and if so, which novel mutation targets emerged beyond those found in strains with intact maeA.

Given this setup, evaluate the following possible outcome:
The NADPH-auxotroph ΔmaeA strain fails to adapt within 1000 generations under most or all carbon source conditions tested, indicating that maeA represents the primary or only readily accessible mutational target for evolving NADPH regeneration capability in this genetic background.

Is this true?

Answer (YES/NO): NO